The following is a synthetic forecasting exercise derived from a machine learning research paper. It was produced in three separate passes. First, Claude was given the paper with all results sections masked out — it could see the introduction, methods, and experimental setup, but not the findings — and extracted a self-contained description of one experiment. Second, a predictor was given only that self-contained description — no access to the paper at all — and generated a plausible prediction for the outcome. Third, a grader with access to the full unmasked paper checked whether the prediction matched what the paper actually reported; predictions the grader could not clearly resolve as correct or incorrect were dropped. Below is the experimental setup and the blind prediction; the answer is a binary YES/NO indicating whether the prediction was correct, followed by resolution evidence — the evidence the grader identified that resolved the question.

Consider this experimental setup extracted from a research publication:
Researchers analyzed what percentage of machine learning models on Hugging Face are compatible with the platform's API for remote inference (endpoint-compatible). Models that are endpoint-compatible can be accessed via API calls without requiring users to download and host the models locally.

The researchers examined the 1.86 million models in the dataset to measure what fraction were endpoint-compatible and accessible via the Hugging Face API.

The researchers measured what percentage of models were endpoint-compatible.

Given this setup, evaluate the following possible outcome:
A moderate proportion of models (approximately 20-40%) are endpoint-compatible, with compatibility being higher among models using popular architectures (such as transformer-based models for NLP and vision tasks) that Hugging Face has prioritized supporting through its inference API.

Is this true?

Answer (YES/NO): NO